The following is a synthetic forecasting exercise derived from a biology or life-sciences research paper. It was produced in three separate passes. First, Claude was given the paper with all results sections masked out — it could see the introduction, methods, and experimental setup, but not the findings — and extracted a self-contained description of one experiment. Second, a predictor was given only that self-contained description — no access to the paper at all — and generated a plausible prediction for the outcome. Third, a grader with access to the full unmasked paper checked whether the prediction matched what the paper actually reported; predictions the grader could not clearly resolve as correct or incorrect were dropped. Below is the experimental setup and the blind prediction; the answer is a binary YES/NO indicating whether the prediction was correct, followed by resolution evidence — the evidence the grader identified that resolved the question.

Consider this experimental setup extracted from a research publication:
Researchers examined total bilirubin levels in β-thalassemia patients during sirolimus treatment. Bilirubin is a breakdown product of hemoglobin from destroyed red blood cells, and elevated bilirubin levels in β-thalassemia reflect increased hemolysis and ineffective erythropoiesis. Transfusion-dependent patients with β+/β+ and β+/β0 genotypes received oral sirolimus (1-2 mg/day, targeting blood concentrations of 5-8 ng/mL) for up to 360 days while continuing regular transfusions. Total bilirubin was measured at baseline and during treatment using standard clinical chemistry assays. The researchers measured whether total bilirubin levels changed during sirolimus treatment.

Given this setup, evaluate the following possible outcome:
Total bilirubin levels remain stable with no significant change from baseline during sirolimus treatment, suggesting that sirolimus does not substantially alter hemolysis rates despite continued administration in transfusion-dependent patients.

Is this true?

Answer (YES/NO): NO